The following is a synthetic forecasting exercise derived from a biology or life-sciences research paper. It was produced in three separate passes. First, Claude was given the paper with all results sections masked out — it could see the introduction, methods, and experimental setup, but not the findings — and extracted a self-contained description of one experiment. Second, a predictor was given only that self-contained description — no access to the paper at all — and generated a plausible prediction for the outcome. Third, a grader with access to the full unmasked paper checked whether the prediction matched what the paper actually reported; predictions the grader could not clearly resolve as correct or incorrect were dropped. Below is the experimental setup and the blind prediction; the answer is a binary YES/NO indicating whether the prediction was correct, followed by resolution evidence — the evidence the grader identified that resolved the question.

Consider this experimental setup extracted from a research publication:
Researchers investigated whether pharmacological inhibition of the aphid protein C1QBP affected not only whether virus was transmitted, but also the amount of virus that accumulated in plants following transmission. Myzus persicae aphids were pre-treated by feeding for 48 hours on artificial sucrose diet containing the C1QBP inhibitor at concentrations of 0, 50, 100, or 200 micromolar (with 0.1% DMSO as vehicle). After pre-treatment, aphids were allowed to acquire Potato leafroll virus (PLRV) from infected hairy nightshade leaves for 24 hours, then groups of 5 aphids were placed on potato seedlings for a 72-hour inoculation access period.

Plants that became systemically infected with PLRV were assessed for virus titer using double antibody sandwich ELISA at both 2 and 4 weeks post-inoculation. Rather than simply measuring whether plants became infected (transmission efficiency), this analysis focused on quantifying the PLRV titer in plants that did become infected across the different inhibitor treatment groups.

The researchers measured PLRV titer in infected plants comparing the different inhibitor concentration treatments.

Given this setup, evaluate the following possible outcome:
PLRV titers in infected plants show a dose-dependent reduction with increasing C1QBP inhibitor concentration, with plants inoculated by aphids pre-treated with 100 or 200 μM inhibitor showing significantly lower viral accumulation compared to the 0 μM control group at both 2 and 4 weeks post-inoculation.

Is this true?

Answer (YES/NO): NO